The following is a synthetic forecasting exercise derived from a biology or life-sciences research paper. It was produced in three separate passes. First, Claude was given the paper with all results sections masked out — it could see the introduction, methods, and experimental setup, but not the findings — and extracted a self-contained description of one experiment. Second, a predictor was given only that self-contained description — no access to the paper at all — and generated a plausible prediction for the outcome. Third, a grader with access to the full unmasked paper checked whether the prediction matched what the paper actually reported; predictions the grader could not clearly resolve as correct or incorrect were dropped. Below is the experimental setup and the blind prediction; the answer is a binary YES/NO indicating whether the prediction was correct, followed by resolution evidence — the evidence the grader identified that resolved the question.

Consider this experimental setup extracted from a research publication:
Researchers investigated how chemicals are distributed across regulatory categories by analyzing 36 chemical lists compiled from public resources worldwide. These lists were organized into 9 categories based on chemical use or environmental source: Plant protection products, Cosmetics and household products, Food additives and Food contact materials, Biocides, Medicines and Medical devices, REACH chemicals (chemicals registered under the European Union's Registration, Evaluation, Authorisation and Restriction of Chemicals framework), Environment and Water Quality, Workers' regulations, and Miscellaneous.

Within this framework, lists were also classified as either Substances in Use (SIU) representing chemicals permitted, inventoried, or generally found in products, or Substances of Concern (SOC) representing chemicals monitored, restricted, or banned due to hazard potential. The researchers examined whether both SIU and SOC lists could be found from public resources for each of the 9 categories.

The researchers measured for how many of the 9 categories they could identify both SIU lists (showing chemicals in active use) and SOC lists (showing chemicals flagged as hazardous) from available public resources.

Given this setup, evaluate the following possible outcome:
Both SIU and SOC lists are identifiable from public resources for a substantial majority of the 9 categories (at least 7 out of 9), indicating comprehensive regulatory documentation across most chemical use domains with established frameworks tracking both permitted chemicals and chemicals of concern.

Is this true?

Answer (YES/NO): NO